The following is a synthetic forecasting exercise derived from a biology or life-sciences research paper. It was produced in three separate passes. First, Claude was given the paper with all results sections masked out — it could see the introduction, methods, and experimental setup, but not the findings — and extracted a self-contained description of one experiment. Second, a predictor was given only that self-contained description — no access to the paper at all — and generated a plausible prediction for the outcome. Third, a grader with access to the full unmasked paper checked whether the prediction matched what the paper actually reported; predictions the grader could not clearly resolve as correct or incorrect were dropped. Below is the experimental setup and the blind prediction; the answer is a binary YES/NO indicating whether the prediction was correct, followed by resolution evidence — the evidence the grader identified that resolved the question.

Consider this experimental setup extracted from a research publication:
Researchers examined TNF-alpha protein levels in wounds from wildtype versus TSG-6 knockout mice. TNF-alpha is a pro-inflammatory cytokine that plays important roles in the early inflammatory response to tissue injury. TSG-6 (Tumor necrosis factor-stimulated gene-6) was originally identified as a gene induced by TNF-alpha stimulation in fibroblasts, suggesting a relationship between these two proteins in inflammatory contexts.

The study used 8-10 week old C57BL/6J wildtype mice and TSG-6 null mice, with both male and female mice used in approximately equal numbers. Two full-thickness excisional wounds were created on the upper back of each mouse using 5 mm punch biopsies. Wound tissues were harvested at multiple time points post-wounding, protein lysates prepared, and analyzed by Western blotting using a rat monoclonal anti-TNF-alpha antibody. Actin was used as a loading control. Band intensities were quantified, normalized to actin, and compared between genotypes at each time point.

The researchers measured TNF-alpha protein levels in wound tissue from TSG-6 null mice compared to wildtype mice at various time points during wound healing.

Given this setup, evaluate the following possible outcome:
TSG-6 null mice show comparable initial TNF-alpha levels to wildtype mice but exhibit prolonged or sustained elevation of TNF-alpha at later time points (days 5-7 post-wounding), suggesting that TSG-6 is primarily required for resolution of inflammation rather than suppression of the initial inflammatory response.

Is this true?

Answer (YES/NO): NO